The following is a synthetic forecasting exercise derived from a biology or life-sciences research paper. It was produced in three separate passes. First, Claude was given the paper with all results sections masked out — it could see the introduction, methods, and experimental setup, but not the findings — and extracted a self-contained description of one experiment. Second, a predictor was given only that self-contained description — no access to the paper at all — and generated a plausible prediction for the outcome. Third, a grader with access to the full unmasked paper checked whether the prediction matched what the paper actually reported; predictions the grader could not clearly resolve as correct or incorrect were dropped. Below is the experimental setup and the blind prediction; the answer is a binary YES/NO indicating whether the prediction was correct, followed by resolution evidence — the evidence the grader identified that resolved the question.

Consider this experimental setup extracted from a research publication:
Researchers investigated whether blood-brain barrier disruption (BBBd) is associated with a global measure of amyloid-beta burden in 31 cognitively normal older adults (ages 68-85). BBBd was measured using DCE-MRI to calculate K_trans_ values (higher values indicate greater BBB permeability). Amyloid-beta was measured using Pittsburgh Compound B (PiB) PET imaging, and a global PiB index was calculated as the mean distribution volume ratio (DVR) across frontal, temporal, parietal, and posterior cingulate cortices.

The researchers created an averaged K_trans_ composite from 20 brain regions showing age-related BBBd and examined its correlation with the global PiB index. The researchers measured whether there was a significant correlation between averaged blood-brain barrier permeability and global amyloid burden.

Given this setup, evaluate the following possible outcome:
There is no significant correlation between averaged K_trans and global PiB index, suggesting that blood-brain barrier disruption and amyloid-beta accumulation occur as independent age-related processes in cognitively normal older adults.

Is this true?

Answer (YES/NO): YES